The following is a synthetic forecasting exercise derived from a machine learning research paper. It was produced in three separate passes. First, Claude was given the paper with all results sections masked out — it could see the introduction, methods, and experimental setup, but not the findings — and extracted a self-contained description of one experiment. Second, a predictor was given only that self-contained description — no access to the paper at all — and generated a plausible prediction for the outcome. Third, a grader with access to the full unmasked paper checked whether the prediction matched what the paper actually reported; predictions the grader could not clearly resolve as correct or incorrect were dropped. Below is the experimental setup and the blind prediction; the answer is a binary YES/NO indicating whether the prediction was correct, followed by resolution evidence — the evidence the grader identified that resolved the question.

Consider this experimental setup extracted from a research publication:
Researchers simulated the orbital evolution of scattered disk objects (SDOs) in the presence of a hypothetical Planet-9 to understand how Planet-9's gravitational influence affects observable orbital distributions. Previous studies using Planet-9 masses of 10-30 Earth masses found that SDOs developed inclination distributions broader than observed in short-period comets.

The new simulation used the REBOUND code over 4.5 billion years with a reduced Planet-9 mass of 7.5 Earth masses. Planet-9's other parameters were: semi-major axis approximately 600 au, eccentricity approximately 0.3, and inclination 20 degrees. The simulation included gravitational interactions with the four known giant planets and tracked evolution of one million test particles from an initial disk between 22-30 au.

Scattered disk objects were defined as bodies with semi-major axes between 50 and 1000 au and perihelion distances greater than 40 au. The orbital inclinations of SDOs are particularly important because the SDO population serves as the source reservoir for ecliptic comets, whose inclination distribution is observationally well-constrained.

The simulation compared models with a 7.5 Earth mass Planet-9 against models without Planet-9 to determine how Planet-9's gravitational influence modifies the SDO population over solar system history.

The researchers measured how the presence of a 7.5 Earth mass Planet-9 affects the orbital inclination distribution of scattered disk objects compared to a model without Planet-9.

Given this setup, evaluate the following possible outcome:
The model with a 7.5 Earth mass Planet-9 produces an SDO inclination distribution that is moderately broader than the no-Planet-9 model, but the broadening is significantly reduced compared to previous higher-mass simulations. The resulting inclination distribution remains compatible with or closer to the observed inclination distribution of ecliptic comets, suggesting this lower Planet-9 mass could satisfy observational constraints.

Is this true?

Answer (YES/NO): YES